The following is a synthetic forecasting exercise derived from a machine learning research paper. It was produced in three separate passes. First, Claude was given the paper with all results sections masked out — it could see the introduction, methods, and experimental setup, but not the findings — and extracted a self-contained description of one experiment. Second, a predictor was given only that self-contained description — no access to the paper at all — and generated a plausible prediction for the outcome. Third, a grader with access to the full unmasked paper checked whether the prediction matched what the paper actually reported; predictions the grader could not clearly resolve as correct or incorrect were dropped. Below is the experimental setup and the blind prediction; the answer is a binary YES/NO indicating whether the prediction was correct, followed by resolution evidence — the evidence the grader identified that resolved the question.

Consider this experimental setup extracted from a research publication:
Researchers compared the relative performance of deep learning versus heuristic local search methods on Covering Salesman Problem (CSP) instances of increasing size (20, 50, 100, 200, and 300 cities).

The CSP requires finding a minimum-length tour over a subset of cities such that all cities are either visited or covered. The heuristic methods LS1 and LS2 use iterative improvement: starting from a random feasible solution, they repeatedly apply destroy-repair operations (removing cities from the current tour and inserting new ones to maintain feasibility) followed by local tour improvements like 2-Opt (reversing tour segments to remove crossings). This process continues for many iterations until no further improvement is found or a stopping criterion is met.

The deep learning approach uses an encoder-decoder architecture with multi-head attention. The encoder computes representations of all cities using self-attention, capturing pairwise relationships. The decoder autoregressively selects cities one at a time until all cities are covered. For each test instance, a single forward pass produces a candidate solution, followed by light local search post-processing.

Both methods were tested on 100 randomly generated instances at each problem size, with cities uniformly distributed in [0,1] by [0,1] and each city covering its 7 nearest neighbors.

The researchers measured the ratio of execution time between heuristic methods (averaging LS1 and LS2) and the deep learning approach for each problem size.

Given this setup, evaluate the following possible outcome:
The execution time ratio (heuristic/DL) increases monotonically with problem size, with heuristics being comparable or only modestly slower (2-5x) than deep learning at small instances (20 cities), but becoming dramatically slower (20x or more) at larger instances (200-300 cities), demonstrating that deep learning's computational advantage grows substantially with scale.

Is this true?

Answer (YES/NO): NO